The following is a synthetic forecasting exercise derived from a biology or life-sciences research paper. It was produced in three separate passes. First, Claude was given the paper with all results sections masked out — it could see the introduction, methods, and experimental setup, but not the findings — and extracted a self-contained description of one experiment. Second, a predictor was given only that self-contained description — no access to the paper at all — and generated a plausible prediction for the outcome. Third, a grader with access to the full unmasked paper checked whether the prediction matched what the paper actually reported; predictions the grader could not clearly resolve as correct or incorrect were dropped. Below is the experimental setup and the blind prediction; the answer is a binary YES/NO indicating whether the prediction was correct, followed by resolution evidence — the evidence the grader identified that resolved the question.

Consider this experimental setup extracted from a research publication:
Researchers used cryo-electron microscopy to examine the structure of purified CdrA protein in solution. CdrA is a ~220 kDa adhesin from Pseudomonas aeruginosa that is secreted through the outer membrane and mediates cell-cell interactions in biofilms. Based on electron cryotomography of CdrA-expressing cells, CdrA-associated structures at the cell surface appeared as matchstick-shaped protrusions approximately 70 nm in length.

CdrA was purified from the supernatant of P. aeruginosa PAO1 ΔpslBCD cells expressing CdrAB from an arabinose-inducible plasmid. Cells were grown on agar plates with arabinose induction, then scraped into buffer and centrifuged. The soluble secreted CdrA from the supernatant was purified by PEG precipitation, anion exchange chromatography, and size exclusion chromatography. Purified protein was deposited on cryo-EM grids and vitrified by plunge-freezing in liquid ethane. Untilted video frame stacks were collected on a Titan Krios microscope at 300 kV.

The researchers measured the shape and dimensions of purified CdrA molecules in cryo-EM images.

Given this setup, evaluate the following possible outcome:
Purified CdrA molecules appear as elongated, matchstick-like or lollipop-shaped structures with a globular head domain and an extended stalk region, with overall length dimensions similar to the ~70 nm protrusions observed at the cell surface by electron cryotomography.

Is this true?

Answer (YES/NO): YES